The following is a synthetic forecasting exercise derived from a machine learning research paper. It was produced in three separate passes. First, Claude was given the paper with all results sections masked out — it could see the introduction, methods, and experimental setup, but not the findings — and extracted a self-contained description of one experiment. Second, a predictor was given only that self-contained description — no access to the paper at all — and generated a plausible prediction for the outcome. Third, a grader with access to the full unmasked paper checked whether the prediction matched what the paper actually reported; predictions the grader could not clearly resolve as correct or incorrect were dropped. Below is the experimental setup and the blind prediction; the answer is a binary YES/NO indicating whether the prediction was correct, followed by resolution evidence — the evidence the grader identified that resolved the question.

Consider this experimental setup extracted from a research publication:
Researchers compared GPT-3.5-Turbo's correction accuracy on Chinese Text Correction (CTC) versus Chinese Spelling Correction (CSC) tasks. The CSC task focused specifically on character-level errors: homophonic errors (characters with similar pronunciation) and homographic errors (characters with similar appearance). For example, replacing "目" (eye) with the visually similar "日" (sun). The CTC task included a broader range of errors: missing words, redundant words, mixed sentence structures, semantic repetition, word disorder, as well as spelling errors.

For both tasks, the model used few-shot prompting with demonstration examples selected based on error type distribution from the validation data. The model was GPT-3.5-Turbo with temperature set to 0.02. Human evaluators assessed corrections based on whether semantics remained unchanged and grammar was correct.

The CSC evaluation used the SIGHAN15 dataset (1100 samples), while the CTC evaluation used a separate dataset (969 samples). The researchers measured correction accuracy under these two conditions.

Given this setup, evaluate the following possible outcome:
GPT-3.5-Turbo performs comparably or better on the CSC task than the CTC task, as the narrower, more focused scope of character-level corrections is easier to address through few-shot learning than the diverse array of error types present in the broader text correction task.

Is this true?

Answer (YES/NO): YES